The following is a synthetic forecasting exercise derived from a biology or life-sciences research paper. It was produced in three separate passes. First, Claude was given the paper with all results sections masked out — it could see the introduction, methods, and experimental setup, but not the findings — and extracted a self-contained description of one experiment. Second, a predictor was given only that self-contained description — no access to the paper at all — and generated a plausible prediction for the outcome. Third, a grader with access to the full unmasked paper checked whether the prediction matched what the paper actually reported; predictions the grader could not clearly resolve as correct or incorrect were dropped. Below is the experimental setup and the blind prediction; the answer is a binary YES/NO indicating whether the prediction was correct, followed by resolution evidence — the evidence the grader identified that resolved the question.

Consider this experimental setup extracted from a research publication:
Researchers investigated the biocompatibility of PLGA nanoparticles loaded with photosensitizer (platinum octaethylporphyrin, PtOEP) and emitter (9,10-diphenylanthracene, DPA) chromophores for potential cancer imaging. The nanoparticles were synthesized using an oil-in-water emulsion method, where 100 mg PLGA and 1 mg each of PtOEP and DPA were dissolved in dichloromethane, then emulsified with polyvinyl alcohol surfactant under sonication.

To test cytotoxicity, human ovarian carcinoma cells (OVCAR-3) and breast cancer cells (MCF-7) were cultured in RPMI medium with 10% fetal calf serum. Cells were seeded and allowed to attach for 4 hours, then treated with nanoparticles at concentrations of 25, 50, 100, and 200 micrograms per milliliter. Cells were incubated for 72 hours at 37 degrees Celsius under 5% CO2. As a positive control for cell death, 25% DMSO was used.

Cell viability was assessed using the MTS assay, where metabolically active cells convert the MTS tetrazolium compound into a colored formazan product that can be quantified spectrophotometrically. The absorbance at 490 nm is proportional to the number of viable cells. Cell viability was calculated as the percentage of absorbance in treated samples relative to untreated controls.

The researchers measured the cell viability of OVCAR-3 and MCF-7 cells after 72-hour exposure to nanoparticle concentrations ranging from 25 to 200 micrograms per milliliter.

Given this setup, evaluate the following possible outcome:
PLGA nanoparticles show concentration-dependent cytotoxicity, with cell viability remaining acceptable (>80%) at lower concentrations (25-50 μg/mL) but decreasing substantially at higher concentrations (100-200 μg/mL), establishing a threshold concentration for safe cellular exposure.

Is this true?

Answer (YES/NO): NO